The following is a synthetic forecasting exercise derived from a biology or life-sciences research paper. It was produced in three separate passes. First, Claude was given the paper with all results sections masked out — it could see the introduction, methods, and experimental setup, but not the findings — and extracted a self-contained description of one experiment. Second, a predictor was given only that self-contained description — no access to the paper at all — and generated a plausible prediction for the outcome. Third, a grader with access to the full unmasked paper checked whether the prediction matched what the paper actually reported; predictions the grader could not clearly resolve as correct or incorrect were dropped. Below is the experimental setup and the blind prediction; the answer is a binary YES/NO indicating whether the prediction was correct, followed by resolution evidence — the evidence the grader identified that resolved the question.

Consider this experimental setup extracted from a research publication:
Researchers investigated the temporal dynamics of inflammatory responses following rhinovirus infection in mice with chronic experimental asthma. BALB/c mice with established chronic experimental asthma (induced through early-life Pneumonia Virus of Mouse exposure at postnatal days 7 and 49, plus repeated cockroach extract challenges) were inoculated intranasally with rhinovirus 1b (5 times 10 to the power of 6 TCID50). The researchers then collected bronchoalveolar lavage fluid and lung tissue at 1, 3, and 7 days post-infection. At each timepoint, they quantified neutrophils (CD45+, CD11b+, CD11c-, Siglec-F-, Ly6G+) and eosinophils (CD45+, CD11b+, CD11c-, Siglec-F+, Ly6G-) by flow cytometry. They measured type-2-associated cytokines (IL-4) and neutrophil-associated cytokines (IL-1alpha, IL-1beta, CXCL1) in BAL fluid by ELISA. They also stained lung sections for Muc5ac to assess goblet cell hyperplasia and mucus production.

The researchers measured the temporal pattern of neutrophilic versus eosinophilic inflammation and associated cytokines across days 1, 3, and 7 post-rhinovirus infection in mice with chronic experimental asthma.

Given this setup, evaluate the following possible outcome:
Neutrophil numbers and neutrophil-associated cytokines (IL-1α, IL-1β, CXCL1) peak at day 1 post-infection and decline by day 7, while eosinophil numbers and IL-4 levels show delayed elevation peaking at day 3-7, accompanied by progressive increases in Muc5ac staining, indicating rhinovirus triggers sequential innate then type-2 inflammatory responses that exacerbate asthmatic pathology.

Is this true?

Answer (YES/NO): YES